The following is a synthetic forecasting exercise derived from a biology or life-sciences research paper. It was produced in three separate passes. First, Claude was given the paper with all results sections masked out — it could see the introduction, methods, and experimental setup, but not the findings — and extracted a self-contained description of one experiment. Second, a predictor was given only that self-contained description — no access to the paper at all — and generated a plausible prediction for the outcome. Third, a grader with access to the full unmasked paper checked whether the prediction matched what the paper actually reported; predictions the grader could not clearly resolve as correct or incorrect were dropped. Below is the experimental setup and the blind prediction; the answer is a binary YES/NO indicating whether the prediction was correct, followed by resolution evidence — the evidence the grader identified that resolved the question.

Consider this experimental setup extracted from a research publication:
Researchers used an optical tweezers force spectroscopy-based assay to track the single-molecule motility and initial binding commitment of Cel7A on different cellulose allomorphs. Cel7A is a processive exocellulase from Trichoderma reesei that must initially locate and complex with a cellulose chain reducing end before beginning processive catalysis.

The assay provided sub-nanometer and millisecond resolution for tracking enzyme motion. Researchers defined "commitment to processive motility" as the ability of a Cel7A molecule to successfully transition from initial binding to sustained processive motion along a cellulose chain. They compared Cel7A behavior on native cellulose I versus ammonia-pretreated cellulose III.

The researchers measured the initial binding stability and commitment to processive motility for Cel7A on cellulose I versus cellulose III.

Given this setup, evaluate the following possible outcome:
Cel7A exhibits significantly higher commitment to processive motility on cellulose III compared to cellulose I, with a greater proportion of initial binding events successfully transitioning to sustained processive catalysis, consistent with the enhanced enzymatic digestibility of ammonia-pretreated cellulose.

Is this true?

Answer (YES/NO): NO